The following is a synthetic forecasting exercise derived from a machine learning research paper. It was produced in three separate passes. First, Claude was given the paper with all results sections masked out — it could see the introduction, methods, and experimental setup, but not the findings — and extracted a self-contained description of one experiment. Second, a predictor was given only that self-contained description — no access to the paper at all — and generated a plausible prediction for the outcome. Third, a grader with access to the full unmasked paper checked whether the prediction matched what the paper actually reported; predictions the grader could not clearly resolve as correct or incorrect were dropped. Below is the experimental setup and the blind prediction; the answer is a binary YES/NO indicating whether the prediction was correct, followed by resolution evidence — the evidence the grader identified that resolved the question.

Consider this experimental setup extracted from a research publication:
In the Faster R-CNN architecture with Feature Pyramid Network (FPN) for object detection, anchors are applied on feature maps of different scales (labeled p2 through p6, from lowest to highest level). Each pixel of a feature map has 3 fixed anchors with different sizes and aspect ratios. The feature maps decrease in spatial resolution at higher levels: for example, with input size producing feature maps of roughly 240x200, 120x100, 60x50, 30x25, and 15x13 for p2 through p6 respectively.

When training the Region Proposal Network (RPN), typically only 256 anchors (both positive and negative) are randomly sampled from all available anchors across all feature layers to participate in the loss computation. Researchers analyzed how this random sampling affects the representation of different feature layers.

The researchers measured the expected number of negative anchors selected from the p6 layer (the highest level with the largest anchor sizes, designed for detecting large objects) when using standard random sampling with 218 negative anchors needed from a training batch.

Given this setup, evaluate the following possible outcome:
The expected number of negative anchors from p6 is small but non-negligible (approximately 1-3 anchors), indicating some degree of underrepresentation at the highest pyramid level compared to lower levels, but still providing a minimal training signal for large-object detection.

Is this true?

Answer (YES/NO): YES